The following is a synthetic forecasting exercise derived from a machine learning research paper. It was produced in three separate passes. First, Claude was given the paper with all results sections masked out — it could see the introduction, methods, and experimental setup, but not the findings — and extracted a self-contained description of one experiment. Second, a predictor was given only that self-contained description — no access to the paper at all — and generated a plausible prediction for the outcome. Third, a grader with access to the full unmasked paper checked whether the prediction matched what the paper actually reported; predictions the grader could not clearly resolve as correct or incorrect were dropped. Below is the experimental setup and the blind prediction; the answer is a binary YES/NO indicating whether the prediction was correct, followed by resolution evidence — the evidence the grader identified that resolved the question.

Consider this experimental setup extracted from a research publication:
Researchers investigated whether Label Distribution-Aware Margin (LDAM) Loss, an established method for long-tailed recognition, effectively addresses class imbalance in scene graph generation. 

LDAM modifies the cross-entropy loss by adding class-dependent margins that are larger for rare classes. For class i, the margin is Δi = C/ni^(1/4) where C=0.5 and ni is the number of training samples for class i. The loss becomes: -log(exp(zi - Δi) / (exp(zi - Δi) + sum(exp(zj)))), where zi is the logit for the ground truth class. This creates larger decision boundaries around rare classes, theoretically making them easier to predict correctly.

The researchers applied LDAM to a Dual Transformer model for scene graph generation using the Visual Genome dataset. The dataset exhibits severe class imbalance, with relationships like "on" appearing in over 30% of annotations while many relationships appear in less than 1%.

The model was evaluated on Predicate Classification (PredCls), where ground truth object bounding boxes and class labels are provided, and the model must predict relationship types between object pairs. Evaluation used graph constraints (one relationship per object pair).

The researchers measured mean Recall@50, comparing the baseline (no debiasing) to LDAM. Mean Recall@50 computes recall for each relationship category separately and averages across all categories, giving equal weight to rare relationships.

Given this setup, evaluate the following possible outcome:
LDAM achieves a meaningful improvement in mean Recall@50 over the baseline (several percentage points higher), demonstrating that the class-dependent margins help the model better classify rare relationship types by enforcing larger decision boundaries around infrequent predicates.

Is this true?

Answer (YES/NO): NO